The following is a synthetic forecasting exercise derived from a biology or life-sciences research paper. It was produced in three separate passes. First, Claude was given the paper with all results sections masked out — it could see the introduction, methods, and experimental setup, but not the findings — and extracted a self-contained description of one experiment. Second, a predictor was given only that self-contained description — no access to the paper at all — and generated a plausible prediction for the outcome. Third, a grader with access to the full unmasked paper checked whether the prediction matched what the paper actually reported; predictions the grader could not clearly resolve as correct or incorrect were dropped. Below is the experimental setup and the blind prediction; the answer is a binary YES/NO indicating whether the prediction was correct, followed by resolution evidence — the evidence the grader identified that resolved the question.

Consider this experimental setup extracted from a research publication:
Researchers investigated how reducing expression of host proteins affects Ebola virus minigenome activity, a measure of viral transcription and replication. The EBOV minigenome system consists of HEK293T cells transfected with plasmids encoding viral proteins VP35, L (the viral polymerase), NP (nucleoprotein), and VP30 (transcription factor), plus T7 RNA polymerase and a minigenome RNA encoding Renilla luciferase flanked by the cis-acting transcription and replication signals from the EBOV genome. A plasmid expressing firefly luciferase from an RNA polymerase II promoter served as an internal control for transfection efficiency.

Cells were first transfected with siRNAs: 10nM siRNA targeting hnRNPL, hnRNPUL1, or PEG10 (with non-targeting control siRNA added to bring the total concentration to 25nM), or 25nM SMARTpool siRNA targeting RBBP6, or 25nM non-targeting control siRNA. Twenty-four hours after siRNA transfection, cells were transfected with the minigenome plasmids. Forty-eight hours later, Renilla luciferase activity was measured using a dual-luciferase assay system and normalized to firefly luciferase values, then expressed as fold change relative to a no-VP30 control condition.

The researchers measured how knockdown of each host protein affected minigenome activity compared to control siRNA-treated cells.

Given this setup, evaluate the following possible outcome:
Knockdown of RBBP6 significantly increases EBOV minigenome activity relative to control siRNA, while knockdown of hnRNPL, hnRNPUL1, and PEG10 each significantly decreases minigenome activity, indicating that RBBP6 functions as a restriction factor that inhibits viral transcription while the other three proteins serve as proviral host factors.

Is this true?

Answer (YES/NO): NO